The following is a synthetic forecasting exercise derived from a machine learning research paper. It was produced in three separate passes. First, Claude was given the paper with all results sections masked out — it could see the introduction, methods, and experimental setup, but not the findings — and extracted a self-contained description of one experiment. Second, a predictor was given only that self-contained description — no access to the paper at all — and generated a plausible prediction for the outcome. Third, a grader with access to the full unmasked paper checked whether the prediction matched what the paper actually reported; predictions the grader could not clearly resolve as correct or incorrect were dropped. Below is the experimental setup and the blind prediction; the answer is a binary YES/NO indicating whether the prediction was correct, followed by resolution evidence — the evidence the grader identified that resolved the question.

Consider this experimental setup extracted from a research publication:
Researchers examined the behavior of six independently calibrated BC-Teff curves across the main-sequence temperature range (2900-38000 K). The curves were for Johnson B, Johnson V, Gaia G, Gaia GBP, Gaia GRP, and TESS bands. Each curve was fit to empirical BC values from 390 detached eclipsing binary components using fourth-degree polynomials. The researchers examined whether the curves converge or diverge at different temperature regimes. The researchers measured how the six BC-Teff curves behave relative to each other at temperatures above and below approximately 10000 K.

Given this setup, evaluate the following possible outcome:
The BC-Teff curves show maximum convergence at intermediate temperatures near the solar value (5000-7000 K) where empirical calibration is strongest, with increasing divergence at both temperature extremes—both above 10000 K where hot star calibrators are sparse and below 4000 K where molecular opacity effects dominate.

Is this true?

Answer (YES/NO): NO